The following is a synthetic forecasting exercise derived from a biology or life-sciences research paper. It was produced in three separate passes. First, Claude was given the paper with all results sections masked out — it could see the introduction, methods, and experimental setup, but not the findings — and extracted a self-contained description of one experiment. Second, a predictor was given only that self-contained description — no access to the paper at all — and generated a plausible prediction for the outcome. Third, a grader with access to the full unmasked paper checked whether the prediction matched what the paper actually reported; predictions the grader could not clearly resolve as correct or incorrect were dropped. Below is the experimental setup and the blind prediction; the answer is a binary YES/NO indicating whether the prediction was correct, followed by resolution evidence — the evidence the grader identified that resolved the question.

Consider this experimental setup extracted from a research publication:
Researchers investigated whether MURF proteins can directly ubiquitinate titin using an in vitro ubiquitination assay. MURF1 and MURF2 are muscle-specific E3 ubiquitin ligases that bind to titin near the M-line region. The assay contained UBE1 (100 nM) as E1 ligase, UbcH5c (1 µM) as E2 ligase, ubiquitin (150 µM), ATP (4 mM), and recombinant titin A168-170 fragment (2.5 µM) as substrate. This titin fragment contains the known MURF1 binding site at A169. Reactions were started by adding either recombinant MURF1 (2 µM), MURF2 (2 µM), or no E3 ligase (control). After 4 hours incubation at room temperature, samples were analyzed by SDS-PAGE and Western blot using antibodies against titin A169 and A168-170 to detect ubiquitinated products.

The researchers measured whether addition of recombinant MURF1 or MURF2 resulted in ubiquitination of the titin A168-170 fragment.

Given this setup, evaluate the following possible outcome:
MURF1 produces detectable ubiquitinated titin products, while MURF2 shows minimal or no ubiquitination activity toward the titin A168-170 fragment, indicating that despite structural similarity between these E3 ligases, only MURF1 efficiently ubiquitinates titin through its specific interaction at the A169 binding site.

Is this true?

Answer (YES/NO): NO